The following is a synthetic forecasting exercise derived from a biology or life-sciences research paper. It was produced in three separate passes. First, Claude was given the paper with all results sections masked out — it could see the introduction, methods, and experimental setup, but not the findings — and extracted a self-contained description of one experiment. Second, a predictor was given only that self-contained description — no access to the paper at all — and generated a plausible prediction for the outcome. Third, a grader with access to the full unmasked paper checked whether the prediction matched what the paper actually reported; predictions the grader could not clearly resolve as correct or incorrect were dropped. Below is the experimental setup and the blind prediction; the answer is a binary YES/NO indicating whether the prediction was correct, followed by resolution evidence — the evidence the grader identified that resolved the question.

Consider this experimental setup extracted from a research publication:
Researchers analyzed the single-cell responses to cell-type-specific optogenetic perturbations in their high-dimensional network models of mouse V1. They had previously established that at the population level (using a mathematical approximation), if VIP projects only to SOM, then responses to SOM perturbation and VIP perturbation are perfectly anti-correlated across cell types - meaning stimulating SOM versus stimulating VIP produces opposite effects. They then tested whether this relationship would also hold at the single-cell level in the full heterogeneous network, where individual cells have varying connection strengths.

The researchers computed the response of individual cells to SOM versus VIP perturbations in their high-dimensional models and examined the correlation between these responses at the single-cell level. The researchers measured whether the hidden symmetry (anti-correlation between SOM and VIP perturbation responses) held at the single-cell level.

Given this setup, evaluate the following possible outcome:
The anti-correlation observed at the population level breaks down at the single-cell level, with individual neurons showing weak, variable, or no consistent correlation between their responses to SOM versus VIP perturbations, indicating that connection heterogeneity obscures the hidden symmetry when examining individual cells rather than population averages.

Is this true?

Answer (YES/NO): NO